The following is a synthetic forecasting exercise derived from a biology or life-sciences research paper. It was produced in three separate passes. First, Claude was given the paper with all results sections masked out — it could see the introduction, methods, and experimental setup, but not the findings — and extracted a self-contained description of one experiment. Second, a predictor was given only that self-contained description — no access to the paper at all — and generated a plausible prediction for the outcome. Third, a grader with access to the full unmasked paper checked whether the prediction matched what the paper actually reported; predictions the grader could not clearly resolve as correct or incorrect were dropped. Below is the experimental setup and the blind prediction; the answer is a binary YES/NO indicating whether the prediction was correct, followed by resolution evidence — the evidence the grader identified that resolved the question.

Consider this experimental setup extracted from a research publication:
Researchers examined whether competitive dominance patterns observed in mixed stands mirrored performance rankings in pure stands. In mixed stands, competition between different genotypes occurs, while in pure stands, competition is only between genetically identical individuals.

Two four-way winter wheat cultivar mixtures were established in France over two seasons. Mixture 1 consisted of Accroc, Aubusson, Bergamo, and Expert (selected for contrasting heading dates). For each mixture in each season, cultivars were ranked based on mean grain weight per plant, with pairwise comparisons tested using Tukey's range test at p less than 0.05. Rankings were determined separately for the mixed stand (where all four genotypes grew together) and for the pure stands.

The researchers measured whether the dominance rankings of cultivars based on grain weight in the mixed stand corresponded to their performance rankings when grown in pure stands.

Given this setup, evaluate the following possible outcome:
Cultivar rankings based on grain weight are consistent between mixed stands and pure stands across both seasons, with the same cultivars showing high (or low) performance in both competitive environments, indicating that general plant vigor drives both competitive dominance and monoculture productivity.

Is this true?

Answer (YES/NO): NO